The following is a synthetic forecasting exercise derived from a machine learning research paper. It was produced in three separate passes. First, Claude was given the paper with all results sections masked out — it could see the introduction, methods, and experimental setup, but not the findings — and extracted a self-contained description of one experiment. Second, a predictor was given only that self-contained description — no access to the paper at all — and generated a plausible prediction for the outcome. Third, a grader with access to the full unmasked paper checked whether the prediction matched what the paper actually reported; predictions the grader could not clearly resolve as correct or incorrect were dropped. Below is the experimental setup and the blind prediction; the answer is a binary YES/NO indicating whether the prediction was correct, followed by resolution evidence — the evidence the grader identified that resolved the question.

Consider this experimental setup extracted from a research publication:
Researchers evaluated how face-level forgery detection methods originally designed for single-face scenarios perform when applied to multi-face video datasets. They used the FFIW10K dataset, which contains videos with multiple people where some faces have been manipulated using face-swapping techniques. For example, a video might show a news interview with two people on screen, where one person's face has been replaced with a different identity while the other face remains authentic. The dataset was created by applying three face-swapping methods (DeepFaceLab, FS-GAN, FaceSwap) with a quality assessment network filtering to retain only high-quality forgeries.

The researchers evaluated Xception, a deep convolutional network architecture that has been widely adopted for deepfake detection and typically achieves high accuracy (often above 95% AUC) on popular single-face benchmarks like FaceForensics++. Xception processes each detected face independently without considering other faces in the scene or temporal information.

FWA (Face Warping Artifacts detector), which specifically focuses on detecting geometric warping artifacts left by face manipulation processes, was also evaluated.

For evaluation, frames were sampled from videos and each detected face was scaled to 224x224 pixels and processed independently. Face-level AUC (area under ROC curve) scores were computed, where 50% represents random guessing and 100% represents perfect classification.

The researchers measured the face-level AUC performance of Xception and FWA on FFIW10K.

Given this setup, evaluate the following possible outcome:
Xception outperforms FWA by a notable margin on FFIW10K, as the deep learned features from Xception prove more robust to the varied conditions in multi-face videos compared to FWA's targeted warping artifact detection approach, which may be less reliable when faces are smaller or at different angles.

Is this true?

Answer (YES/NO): NO